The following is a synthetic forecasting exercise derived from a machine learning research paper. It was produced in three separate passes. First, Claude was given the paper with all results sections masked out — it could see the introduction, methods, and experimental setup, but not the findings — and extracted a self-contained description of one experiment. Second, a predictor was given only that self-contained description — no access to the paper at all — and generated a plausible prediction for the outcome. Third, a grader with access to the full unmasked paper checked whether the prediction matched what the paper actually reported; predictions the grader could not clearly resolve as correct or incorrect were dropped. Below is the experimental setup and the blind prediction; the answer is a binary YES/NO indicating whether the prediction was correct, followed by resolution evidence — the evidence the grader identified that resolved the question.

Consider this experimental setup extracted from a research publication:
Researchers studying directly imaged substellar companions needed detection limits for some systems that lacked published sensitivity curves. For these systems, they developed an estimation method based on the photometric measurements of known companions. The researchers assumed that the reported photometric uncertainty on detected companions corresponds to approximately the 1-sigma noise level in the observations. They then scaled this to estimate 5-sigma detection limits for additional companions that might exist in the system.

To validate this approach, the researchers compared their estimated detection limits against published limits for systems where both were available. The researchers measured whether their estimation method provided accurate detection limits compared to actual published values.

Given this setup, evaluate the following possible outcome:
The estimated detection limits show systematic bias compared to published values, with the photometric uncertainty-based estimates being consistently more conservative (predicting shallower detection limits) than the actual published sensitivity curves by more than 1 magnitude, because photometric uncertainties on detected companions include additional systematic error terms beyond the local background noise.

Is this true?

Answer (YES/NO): NO